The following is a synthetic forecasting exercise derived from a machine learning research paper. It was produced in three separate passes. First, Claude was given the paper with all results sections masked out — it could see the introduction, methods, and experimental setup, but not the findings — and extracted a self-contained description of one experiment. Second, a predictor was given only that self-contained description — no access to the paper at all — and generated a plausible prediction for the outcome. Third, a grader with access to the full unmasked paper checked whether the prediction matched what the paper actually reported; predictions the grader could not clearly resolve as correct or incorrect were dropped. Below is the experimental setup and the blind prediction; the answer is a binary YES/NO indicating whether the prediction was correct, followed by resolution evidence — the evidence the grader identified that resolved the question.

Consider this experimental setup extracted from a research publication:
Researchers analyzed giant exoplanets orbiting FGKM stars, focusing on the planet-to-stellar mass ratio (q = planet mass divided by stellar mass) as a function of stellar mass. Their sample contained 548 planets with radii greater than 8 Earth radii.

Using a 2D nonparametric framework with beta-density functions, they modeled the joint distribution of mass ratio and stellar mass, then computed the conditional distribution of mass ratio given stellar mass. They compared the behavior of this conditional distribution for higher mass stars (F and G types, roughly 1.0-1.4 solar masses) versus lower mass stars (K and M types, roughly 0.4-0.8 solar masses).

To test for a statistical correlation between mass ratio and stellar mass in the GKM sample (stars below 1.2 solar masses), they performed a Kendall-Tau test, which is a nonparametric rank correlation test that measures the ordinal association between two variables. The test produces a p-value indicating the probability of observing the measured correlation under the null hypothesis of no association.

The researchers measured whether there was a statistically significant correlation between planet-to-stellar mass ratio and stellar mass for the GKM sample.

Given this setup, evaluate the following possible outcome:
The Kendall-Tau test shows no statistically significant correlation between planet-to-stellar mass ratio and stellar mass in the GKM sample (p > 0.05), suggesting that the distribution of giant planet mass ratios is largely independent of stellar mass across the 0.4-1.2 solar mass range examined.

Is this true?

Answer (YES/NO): NO